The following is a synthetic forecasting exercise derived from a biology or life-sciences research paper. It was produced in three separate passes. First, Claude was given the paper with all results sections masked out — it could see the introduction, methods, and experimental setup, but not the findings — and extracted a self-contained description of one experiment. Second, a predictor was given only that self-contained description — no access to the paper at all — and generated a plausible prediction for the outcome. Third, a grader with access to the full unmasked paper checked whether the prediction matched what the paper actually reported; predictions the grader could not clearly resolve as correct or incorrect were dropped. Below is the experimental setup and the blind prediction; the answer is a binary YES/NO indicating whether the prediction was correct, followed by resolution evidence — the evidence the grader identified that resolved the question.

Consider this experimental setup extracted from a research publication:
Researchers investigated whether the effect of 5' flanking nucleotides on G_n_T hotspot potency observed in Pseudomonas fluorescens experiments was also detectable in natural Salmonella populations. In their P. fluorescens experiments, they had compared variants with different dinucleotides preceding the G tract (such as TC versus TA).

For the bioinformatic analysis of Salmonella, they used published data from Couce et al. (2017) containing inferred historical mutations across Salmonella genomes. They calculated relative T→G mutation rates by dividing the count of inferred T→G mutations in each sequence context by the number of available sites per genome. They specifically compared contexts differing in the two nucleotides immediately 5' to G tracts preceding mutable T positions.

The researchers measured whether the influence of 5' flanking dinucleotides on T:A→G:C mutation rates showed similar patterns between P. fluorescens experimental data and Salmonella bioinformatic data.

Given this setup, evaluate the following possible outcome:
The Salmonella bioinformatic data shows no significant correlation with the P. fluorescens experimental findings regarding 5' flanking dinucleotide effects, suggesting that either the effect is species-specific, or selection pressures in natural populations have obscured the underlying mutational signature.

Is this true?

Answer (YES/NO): NO